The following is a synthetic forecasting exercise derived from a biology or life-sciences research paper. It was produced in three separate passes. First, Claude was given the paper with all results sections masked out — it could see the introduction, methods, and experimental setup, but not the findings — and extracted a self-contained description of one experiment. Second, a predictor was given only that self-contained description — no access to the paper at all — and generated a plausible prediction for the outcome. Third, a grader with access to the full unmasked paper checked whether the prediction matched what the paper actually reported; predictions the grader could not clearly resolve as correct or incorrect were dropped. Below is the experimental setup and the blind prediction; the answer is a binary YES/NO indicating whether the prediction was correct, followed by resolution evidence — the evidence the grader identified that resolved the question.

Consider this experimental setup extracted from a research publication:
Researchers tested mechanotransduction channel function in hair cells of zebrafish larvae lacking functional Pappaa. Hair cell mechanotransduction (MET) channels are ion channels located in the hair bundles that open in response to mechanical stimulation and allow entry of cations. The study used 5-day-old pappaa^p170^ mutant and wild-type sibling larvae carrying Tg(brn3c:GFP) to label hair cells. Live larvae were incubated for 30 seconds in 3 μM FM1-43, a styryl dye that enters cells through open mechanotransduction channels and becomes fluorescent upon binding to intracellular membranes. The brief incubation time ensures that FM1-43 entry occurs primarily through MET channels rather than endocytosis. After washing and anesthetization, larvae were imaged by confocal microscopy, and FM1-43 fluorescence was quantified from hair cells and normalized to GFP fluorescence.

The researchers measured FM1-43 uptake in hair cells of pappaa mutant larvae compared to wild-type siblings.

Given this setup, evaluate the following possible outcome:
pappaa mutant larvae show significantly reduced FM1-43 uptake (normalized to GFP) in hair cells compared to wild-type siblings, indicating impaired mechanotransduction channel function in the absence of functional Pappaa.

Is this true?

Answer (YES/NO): NO